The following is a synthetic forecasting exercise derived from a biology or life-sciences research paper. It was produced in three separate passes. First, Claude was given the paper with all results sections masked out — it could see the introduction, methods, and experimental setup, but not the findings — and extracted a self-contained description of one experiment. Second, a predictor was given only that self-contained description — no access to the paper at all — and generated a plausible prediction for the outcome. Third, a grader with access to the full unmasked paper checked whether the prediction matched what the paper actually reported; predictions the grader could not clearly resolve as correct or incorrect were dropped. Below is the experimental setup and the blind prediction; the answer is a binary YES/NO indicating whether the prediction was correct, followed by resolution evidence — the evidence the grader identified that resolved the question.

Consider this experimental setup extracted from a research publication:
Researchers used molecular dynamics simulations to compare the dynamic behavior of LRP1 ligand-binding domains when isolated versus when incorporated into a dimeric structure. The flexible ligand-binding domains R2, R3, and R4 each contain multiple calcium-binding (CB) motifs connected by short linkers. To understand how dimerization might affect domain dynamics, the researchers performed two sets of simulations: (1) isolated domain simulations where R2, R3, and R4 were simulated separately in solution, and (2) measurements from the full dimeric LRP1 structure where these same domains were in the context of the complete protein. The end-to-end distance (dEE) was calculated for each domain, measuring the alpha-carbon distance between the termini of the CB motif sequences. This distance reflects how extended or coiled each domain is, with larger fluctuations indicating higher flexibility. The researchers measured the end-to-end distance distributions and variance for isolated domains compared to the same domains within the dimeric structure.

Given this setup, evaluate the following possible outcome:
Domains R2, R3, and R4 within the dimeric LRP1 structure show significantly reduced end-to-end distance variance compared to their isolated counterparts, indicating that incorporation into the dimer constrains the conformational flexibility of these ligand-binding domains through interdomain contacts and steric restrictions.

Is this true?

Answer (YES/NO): NO